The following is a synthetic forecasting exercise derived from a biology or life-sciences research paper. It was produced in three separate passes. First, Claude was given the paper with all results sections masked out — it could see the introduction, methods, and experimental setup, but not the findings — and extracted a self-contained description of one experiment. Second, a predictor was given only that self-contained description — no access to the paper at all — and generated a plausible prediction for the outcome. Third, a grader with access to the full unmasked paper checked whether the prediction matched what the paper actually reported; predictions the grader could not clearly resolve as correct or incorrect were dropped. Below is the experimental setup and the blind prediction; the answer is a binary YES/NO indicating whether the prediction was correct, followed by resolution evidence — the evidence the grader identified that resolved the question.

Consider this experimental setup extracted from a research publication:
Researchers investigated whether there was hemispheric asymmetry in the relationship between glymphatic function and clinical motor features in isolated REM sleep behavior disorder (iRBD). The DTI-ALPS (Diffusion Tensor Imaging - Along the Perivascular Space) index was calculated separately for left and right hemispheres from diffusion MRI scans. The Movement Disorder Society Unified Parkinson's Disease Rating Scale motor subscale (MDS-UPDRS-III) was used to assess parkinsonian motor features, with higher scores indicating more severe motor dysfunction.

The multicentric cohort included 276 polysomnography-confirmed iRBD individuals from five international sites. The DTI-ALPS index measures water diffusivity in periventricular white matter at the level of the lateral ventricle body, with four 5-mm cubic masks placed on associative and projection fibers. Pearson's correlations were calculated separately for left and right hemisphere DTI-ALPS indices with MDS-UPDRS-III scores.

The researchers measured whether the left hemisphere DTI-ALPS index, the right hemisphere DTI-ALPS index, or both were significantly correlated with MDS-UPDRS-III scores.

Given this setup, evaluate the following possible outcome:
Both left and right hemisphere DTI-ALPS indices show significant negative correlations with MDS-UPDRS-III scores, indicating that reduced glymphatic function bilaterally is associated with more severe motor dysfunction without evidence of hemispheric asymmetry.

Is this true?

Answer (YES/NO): NO